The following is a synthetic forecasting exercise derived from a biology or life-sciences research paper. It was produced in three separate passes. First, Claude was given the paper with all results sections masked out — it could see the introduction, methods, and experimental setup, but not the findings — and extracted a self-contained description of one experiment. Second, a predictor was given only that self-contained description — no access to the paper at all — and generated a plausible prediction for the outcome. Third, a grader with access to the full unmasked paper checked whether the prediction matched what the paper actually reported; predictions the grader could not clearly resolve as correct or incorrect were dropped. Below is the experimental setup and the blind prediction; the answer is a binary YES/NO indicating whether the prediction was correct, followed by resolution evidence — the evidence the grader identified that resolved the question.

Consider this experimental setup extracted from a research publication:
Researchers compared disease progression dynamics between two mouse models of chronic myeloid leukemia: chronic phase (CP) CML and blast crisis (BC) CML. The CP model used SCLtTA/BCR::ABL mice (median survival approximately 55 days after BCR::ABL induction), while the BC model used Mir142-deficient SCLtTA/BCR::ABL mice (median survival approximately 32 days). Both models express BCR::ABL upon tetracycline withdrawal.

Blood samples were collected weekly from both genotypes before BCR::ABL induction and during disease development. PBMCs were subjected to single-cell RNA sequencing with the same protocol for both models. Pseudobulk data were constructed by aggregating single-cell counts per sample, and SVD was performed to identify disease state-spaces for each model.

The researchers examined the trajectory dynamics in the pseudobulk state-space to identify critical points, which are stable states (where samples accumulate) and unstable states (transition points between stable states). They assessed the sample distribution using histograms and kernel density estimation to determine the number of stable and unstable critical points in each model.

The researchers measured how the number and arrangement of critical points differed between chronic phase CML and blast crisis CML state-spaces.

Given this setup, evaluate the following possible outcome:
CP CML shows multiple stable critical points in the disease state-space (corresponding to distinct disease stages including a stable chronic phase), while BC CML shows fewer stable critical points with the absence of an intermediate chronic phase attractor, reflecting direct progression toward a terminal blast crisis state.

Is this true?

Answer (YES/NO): YES